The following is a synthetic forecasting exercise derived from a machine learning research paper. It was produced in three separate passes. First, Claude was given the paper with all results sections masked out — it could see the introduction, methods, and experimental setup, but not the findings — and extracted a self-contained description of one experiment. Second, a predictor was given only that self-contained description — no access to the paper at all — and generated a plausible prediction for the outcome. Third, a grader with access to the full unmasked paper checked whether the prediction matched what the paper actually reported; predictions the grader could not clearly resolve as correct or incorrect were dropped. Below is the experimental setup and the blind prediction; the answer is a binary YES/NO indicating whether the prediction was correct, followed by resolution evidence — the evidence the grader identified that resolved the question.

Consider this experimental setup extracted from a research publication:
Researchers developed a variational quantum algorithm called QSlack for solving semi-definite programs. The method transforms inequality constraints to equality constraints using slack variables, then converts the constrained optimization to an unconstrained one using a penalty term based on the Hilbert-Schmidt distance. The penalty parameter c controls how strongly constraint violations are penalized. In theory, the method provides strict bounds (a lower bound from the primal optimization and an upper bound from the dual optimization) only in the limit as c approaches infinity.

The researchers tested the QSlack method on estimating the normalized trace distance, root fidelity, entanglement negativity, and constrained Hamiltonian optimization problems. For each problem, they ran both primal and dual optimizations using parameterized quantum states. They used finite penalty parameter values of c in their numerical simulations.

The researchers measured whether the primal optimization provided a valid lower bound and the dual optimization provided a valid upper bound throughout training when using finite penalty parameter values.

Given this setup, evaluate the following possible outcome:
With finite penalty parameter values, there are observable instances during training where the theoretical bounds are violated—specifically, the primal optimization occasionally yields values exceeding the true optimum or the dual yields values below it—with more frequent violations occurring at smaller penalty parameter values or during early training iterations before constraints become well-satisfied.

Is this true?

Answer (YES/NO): YES